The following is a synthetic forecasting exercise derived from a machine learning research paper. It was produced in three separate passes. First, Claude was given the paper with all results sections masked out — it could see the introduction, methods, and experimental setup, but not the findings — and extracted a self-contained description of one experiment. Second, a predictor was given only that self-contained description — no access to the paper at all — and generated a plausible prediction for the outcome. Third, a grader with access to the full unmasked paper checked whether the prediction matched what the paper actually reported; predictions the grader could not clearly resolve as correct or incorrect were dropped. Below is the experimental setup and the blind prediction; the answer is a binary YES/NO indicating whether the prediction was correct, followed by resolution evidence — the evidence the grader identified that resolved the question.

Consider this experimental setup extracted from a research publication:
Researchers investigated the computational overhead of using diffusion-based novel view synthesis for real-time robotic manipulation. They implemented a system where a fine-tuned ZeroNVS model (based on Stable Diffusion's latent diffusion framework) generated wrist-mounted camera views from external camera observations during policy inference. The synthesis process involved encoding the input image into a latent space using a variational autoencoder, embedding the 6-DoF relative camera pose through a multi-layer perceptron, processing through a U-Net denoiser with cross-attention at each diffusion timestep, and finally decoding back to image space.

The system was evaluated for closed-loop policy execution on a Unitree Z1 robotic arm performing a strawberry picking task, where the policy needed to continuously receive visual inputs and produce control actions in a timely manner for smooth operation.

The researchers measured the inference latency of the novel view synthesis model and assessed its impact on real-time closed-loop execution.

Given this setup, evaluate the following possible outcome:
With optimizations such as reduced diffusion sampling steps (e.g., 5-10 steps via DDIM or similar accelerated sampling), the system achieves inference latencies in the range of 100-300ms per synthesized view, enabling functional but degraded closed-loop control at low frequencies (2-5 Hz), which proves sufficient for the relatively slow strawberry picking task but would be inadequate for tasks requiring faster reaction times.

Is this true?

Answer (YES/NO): NO